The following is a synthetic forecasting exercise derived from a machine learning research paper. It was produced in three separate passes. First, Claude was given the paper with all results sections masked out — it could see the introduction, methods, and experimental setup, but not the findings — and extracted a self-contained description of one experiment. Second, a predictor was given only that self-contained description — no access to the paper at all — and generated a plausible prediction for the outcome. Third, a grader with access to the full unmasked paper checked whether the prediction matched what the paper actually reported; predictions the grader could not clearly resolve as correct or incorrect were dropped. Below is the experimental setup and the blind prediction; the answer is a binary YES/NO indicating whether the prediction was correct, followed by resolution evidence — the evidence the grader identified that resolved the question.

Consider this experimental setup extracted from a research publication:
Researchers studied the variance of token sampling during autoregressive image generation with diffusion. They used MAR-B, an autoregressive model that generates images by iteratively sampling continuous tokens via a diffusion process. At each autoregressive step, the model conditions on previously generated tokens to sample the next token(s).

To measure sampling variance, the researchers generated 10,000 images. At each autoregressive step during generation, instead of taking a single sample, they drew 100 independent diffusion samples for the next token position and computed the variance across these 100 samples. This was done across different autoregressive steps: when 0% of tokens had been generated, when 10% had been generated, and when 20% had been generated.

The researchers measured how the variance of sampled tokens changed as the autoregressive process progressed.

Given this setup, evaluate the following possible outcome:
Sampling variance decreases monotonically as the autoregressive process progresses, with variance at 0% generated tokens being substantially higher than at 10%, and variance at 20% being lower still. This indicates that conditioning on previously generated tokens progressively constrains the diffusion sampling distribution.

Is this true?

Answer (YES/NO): YES